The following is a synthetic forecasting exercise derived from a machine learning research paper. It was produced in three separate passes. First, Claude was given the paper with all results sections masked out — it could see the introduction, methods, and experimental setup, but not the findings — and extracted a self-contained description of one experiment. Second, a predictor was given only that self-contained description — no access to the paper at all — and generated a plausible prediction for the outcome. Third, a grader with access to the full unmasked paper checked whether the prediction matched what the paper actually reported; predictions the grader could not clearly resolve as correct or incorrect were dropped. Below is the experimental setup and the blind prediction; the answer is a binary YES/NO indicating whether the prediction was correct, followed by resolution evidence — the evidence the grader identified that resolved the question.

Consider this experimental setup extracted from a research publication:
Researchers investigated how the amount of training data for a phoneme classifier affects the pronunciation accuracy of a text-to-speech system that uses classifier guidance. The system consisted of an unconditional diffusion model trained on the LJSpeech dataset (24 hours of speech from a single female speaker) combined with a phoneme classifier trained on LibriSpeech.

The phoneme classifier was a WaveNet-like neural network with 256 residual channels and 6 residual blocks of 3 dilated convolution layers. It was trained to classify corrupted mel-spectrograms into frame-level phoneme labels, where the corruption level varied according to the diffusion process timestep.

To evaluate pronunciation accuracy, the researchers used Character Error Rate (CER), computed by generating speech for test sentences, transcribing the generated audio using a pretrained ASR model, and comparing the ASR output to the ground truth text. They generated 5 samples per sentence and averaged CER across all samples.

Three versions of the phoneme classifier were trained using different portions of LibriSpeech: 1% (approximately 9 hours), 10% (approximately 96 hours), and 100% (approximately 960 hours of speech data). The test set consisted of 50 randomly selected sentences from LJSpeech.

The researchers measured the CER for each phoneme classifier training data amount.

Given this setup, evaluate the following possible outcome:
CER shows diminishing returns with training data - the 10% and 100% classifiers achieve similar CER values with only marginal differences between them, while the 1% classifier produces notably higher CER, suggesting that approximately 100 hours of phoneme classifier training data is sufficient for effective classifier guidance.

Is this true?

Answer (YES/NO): NO